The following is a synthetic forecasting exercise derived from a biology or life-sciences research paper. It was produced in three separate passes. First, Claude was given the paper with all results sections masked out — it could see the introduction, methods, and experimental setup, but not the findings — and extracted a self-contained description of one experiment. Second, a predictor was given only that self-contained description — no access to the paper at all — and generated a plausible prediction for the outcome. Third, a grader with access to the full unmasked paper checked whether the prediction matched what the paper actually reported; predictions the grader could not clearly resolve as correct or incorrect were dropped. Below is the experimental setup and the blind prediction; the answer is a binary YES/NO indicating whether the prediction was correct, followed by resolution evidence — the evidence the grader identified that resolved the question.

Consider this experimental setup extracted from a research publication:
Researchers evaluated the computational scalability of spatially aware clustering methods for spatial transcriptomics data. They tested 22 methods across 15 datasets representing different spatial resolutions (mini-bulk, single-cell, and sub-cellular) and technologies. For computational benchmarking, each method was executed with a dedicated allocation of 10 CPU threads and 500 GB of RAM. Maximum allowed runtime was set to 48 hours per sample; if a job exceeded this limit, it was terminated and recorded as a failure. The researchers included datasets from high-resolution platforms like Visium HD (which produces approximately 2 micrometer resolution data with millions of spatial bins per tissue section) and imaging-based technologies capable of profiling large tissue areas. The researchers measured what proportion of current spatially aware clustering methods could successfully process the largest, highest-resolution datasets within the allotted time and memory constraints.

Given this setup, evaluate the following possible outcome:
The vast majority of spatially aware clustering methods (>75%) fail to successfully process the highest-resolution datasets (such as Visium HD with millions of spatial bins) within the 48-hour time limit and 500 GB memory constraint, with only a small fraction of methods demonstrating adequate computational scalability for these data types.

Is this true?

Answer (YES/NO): YES